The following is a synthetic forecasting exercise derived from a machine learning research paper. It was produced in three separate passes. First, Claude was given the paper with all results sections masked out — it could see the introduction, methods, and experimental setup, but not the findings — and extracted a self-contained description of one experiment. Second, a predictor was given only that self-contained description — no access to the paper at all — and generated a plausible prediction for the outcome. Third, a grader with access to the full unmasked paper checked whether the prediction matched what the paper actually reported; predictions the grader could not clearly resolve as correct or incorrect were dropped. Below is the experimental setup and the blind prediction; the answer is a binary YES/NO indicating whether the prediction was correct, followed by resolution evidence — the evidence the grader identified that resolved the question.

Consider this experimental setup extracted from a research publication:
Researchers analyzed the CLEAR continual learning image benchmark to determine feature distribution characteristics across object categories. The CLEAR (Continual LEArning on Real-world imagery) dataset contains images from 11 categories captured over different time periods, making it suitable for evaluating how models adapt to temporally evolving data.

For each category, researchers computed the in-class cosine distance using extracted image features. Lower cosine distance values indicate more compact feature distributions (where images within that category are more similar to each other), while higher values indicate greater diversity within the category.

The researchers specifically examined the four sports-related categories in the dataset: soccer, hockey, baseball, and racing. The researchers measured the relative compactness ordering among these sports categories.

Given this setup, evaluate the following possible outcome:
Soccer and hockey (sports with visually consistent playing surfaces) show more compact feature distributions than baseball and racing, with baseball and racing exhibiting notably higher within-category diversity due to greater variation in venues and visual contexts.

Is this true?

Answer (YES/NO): YES